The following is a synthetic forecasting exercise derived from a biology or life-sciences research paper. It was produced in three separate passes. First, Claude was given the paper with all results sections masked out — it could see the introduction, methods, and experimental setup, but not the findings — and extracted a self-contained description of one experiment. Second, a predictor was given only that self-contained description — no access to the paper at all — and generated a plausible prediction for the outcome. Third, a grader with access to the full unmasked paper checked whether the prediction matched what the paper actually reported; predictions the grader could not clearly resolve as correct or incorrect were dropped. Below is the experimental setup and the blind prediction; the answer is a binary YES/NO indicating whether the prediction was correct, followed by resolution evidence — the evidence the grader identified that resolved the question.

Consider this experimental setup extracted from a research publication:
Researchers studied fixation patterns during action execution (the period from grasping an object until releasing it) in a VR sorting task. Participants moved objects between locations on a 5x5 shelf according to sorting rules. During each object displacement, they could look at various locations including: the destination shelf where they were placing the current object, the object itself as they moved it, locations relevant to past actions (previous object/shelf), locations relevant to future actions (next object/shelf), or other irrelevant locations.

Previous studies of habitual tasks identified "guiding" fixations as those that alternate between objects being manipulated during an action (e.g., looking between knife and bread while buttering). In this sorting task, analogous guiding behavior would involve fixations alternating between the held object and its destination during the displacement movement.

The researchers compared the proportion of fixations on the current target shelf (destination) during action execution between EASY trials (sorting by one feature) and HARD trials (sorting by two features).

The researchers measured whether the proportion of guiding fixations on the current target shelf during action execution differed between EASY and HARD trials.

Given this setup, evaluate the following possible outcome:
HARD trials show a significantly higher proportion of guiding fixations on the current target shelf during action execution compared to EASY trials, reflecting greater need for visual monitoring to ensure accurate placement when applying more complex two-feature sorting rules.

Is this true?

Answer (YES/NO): NO